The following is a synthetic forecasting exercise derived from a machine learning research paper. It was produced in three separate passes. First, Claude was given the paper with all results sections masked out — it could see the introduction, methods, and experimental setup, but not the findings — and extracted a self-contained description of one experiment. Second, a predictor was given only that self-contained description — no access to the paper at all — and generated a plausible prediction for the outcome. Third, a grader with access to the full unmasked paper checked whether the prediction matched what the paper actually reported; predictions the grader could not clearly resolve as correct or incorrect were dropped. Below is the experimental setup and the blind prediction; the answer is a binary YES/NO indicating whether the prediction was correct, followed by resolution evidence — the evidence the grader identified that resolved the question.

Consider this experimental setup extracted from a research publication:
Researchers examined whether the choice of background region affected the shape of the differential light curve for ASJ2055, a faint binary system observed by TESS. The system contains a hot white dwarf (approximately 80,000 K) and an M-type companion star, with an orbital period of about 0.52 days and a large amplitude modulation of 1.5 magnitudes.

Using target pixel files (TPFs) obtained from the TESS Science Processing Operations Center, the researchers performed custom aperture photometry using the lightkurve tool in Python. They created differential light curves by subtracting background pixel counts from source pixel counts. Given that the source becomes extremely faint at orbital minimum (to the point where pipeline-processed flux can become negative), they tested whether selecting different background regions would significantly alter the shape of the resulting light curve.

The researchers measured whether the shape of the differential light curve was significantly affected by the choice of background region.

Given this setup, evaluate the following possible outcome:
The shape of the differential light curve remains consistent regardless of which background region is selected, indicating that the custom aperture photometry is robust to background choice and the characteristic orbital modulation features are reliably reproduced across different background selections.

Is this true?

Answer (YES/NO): YES